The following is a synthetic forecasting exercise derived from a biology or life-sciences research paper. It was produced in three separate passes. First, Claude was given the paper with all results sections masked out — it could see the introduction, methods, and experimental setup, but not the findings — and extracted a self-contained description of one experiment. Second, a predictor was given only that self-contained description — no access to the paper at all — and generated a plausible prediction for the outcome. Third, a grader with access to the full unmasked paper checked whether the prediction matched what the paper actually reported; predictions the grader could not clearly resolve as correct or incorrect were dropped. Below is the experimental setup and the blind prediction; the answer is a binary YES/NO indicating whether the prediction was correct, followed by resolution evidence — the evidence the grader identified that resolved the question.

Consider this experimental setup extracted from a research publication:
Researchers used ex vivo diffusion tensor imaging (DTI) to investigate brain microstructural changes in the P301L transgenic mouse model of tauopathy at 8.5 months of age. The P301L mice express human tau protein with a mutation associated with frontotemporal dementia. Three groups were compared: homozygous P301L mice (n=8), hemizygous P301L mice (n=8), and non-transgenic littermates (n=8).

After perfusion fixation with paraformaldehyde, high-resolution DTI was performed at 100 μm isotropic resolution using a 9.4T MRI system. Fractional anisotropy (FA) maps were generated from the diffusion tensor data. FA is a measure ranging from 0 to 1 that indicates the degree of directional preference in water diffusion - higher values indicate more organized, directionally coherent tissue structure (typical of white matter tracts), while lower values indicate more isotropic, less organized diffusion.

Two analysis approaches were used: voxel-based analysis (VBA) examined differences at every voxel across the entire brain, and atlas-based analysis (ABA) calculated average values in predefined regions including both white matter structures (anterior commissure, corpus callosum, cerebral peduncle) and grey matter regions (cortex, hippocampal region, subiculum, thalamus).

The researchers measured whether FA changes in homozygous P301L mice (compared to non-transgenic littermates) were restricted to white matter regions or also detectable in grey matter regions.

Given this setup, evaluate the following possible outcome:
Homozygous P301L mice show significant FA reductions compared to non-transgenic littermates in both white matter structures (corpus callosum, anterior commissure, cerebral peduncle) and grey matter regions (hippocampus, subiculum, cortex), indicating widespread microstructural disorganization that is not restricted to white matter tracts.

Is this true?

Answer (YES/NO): NO